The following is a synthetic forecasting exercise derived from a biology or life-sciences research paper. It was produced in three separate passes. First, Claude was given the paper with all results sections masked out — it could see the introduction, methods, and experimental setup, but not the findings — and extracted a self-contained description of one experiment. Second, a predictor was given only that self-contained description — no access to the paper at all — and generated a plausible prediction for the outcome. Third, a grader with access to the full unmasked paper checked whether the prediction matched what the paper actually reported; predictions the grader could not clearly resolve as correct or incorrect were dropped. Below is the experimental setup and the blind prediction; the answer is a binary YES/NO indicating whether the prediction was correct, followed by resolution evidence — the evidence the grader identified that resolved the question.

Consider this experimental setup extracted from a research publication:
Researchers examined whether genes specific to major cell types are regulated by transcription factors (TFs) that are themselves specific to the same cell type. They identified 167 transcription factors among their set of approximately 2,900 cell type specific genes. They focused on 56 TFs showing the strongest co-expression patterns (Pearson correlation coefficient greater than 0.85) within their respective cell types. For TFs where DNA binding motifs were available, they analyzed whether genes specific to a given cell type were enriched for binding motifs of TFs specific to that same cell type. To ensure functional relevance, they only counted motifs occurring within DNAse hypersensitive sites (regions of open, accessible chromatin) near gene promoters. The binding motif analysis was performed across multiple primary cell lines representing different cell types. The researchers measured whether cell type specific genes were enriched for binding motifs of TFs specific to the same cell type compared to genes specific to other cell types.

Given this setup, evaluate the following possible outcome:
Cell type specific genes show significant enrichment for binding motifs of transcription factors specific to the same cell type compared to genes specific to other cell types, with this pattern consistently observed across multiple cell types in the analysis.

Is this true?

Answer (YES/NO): YES